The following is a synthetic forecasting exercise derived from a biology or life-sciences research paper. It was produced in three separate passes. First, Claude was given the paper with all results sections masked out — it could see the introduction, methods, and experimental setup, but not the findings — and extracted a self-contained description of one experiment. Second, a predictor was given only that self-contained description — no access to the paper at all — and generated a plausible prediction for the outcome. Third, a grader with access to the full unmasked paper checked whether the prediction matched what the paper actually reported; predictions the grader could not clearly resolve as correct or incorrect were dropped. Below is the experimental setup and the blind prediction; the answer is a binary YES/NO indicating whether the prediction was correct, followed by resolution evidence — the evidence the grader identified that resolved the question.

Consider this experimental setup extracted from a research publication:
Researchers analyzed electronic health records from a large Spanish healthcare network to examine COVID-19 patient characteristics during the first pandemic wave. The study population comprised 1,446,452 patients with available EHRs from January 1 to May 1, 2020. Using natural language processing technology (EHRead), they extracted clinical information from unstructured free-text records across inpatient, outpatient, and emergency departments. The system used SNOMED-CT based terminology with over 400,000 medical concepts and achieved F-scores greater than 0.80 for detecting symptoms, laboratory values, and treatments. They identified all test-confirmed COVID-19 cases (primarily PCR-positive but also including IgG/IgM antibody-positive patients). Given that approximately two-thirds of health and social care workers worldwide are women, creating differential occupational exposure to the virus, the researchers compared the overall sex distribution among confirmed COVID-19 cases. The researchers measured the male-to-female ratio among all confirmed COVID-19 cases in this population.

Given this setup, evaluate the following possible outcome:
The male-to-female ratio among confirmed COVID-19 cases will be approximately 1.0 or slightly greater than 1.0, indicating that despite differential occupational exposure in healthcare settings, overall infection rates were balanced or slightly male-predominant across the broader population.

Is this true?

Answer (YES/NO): NO